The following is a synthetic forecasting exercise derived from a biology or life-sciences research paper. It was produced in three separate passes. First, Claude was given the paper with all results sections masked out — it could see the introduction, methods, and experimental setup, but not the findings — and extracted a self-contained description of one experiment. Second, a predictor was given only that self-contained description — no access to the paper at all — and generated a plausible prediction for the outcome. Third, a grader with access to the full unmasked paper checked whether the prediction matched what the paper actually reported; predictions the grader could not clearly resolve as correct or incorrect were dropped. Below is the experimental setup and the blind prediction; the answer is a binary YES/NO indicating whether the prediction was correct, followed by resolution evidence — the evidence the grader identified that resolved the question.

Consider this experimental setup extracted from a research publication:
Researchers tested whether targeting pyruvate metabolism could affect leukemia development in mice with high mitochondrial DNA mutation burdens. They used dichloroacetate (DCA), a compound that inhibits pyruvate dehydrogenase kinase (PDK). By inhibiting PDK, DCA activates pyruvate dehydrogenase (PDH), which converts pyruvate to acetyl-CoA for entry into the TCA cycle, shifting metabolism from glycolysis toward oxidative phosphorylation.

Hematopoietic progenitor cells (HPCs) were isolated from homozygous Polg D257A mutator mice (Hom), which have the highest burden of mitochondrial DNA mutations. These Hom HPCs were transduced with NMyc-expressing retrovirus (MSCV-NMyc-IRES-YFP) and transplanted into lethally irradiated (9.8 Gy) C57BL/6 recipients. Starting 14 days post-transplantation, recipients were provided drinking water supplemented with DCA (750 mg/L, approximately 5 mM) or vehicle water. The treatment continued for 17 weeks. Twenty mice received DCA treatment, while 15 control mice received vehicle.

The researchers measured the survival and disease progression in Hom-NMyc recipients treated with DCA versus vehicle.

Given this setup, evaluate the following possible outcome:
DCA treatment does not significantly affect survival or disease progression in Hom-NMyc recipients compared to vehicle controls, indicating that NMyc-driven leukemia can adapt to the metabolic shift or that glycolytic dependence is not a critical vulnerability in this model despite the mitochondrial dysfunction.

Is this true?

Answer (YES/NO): NO